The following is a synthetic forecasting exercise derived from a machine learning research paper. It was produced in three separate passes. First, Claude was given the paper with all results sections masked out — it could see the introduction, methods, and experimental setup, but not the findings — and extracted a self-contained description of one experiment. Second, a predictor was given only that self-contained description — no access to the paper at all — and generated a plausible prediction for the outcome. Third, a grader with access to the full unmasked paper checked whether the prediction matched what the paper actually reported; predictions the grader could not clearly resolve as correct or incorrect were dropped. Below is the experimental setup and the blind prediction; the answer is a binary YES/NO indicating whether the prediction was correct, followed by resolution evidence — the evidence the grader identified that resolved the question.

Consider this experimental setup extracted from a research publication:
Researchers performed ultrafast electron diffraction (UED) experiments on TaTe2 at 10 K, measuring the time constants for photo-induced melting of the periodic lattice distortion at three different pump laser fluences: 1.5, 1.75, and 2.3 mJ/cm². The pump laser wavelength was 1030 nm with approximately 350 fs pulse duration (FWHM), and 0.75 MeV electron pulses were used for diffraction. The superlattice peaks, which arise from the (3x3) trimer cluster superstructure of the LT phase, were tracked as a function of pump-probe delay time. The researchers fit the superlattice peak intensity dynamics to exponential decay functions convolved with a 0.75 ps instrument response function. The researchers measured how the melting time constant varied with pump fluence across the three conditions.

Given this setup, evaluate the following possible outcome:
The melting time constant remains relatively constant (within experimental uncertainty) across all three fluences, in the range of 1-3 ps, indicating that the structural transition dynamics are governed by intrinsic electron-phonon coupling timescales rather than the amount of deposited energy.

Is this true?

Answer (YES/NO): YES